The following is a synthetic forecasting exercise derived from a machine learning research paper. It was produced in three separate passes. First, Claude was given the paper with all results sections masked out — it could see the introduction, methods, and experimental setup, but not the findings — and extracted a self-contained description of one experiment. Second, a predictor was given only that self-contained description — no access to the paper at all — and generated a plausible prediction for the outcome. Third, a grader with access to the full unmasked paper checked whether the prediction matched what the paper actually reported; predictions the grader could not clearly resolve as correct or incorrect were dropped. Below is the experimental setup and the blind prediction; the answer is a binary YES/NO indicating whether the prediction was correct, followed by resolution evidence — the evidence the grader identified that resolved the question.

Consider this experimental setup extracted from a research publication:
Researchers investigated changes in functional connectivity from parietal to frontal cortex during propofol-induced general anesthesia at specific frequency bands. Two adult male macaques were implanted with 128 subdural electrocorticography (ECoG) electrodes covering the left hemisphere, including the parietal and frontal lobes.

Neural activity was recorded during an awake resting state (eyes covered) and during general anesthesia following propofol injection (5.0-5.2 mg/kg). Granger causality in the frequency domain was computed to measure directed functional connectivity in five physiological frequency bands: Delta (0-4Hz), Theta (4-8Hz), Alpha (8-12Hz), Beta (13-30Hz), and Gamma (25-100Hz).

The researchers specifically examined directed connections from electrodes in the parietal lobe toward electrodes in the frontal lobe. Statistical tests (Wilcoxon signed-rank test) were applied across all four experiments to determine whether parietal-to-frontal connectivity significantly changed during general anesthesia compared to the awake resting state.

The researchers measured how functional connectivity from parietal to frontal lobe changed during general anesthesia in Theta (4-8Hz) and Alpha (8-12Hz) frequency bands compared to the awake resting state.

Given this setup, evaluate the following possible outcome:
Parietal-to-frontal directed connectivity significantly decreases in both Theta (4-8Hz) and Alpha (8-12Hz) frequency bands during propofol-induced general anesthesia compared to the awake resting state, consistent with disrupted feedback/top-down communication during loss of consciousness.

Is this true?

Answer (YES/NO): NO